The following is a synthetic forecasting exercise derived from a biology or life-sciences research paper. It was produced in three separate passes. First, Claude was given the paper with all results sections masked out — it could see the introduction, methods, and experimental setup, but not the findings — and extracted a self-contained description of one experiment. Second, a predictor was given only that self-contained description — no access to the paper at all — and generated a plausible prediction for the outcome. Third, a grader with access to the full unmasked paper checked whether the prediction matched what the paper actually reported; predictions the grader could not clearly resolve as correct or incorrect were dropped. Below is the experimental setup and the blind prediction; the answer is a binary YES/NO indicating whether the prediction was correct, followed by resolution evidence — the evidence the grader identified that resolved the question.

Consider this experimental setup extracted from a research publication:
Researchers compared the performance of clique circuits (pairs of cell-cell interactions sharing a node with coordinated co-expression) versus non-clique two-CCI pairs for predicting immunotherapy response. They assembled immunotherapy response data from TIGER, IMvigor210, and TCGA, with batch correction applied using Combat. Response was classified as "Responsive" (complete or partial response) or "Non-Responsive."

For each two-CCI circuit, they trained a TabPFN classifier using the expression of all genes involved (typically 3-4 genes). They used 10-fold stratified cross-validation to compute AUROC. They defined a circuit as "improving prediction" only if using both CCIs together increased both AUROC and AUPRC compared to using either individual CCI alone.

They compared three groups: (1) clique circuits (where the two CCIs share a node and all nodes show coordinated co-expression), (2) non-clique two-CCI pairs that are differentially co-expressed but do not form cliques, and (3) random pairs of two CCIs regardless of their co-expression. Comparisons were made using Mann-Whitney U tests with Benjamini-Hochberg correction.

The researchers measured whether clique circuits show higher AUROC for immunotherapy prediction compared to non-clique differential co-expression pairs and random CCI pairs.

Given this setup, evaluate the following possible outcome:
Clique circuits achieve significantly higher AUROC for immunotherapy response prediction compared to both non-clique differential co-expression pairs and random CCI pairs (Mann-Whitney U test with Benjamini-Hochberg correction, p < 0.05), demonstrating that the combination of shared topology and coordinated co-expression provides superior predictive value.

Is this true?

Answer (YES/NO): YES